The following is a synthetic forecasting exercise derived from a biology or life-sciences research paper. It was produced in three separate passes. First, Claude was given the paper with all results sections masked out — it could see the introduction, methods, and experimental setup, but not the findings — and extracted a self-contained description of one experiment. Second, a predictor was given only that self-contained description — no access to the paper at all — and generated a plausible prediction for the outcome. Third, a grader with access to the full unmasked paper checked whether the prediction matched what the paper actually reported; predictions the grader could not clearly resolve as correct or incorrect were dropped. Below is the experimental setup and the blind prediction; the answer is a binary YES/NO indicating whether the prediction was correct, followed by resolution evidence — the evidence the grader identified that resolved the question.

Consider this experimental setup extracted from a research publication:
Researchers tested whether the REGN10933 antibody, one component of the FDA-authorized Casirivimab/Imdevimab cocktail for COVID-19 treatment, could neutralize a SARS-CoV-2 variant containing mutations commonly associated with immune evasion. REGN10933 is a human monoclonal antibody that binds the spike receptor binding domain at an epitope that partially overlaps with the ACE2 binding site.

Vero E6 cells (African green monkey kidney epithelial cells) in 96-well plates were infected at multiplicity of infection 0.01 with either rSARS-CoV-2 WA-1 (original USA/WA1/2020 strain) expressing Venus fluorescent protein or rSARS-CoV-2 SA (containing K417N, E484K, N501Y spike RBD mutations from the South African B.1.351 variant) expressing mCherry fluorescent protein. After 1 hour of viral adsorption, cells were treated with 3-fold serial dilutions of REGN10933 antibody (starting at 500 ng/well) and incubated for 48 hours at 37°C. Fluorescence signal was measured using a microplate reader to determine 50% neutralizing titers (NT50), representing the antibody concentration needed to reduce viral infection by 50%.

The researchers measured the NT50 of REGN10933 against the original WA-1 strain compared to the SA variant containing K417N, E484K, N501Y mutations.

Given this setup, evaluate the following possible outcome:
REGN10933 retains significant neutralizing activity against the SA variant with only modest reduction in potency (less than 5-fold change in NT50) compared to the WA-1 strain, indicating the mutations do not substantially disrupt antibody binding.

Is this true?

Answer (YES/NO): NO